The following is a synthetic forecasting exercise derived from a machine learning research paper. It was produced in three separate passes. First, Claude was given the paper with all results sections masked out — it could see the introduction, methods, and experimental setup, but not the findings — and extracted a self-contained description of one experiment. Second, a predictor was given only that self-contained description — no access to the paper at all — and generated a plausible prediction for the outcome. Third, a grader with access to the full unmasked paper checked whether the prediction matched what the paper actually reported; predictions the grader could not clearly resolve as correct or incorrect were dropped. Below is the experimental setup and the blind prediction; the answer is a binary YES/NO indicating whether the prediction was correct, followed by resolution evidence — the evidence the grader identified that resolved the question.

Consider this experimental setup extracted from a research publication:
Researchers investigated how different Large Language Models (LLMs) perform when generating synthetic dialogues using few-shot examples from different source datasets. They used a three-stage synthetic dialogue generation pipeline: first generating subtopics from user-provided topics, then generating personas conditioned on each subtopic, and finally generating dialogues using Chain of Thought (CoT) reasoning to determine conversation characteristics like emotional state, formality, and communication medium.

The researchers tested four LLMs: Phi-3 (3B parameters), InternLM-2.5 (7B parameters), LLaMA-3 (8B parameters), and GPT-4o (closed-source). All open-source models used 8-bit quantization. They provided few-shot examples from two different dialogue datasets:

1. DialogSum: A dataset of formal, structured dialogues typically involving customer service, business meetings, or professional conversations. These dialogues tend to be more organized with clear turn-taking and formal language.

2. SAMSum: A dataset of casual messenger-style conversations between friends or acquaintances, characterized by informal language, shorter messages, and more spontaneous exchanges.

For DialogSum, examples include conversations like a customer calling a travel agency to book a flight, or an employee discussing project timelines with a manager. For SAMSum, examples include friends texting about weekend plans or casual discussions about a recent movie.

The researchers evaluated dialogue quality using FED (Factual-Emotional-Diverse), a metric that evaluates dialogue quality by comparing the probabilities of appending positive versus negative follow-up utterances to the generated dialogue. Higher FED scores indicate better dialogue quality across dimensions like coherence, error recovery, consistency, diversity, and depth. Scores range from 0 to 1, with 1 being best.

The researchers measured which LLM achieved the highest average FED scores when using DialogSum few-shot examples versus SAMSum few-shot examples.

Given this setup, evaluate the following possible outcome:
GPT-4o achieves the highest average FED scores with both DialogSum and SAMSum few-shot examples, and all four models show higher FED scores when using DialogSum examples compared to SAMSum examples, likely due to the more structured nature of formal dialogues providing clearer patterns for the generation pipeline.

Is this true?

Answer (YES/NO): NO